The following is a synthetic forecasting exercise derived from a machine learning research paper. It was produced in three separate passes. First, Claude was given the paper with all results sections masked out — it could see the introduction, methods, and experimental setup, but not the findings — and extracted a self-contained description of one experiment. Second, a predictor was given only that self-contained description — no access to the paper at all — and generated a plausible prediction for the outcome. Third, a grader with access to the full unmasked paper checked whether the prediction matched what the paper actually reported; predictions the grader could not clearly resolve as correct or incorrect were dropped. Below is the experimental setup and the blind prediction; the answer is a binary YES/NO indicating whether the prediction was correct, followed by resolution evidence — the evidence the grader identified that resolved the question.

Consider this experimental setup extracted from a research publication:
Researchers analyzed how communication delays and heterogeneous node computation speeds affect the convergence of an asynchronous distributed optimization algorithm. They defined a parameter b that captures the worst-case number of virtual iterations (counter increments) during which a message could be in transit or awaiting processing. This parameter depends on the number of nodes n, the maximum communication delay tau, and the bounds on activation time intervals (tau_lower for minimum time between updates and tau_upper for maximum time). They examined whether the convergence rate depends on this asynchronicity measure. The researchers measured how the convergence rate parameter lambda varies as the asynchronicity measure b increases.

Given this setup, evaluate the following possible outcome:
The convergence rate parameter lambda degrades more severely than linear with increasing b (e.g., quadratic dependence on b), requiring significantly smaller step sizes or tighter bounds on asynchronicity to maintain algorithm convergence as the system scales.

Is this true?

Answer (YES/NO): NO